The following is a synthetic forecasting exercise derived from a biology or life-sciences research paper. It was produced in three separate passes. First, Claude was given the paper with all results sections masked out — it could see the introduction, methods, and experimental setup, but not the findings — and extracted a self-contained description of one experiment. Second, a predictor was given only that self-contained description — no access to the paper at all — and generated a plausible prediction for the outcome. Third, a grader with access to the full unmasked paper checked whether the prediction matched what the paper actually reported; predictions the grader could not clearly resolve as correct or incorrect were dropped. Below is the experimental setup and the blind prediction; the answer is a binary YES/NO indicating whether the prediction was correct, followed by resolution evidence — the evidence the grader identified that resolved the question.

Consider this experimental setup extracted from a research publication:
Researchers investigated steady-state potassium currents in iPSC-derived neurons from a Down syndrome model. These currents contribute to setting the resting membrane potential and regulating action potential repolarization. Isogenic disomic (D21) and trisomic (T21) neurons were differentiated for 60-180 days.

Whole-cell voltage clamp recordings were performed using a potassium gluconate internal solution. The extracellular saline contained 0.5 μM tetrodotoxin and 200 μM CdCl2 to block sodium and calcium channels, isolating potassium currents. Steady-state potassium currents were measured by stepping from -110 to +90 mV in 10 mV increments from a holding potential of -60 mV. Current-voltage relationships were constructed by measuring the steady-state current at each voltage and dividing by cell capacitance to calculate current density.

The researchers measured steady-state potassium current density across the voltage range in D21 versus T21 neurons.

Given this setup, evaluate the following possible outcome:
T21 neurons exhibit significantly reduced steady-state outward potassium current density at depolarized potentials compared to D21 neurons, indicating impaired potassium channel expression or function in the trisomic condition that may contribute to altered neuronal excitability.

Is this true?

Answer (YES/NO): YES